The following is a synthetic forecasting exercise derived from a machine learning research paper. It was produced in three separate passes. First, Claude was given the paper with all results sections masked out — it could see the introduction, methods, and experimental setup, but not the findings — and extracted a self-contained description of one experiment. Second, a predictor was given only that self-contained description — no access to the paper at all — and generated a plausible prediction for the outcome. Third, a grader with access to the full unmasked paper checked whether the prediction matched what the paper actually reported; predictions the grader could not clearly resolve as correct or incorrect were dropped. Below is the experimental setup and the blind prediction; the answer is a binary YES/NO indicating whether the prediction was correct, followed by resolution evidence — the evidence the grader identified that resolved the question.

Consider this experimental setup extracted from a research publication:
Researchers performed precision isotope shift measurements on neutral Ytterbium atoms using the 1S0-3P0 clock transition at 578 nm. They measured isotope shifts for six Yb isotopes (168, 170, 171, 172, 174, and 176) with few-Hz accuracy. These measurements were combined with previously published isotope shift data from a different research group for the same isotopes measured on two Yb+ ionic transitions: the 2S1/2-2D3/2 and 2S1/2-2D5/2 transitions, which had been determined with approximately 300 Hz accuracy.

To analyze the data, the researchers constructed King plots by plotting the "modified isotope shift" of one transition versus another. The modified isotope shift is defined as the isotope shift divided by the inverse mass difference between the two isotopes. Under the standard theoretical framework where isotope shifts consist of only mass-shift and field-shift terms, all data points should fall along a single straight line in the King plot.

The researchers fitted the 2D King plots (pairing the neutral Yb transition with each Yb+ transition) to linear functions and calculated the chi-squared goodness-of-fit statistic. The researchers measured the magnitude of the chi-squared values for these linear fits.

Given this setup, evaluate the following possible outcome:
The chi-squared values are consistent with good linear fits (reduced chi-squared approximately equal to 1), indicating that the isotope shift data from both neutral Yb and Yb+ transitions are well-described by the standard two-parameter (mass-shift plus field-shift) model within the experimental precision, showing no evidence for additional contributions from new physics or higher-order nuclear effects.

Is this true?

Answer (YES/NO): NO